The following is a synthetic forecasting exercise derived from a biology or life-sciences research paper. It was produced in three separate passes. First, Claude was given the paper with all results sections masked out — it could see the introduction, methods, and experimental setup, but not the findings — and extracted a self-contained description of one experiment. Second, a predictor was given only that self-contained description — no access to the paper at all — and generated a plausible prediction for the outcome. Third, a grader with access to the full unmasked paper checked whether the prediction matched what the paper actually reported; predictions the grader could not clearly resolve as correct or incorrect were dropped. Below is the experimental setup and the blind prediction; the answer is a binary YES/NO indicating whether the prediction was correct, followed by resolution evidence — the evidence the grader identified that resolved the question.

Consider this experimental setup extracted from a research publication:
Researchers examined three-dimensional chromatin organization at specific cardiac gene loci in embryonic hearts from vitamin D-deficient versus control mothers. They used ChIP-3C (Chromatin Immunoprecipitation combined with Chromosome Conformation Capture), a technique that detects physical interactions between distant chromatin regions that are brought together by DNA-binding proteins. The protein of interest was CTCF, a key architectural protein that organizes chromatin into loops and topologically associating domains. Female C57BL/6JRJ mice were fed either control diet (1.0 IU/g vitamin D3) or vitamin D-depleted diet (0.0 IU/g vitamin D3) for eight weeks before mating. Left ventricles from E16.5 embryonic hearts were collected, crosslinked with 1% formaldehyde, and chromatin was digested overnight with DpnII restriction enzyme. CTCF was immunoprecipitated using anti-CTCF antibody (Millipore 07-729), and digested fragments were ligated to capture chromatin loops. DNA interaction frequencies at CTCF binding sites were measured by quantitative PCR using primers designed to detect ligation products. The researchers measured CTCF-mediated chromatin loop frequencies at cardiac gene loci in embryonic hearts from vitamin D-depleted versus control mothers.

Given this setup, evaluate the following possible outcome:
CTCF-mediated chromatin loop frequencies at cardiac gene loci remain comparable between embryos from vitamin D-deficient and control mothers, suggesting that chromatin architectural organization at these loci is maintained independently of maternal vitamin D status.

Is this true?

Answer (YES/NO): NO